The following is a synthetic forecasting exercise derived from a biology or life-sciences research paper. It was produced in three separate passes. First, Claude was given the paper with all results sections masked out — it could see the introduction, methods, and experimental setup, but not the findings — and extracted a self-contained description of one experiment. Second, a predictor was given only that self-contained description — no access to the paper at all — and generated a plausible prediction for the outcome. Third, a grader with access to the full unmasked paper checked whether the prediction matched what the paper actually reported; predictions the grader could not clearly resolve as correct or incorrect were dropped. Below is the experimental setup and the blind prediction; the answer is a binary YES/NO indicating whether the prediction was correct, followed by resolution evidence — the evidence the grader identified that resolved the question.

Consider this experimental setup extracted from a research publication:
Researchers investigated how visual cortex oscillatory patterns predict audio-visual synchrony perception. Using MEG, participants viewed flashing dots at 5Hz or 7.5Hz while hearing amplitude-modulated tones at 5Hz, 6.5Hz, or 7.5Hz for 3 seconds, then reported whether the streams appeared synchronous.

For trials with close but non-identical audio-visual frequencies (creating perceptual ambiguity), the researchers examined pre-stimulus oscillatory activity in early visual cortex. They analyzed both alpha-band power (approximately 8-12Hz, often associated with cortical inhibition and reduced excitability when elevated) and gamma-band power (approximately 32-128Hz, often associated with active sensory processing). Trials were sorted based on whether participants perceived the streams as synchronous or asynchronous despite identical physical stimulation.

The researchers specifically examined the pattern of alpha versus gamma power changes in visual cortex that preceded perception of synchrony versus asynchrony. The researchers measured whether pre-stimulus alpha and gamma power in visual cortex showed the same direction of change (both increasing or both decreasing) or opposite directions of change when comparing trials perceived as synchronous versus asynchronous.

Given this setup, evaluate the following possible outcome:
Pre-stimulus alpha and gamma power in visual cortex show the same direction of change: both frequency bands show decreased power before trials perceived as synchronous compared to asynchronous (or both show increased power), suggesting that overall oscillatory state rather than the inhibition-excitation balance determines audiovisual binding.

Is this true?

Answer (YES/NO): NO